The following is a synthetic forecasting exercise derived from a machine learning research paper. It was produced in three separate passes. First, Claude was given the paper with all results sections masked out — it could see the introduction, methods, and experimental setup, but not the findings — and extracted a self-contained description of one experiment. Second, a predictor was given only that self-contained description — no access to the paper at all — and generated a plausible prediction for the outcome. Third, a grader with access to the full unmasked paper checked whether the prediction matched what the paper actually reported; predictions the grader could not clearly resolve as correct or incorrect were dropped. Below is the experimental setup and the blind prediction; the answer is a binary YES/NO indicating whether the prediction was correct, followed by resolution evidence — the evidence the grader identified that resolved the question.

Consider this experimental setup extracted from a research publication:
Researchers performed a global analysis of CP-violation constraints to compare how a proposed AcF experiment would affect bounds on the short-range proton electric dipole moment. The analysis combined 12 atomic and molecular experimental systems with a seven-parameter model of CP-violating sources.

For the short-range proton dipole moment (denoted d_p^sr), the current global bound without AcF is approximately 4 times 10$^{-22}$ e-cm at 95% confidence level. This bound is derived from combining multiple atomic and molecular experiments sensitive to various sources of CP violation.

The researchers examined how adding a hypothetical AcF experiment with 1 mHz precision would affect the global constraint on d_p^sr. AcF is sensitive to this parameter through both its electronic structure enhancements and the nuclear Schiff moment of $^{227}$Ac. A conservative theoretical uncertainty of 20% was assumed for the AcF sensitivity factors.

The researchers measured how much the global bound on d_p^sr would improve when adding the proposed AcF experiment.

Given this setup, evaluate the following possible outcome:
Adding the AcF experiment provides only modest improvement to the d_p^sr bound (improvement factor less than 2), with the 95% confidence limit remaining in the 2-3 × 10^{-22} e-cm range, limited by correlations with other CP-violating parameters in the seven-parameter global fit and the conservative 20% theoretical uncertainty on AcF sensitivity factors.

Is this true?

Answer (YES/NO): NO